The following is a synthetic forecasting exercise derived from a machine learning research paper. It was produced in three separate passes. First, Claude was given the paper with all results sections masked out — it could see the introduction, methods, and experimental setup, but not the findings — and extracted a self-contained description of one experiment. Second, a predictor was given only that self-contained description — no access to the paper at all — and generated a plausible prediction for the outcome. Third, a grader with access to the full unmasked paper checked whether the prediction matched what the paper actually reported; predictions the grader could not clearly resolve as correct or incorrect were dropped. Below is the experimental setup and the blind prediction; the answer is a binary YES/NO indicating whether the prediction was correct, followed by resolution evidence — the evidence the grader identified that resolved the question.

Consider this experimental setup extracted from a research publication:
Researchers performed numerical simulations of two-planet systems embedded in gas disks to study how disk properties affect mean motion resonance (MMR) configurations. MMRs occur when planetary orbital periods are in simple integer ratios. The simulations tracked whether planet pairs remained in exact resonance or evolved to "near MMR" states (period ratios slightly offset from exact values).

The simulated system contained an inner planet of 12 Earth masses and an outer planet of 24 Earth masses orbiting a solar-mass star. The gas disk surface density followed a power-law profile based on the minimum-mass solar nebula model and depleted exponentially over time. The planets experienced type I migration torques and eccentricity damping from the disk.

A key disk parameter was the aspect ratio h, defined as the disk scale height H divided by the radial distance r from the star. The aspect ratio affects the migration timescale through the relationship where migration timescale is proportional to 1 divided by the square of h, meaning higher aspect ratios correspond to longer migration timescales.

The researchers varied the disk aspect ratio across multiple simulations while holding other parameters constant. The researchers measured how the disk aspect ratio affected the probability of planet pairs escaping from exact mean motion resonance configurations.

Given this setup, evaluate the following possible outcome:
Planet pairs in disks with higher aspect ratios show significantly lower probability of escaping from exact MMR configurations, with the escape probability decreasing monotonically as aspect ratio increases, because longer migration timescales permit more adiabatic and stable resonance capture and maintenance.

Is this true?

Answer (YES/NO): NO